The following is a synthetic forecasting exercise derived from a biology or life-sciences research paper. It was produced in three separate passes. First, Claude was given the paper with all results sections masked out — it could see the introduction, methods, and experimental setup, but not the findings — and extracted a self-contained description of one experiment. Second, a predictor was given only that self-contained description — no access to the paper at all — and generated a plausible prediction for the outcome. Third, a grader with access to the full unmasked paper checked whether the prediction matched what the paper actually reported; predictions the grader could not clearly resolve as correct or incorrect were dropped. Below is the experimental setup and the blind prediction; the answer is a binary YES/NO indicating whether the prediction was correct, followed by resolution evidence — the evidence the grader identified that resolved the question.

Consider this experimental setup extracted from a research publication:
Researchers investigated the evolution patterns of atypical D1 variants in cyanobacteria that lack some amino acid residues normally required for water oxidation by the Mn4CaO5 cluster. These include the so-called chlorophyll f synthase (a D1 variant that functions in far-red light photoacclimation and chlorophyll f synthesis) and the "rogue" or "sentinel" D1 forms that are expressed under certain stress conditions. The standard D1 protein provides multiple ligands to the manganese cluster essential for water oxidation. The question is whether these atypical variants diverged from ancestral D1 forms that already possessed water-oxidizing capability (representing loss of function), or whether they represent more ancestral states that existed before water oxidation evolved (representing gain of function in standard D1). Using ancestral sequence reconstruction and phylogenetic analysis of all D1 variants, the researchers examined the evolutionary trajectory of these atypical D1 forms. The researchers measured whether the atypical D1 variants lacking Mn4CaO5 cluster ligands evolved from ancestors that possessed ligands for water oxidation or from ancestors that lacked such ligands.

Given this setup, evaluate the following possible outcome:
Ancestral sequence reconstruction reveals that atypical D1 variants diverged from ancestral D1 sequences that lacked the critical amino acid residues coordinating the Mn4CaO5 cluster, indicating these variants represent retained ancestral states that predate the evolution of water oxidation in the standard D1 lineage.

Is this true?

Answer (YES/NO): NO